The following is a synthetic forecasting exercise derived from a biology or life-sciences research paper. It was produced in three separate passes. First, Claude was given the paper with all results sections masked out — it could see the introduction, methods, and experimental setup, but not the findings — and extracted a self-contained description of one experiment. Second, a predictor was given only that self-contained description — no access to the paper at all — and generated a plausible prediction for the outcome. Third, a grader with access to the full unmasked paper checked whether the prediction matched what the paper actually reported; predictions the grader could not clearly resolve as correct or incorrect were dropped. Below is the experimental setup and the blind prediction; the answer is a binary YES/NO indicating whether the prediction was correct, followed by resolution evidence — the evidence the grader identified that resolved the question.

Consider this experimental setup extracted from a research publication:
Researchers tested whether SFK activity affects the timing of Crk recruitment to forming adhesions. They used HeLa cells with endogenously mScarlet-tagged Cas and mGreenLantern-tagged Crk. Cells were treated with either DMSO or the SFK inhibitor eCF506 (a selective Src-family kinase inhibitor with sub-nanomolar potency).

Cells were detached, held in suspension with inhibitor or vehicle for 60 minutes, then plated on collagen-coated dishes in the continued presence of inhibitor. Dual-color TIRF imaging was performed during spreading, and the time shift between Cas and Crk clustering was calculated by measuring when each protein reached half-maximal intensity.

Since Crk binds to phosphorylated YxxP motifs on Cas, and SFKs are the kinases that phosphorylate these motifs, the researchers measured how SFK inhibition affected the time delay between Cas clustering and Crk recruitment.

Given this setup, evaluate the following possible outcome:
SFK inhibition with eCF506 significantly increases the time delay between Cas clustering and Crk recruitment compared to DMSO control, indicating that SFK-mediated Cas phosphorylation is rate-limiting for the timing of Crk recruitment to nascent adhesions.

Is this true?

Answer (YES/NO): YES